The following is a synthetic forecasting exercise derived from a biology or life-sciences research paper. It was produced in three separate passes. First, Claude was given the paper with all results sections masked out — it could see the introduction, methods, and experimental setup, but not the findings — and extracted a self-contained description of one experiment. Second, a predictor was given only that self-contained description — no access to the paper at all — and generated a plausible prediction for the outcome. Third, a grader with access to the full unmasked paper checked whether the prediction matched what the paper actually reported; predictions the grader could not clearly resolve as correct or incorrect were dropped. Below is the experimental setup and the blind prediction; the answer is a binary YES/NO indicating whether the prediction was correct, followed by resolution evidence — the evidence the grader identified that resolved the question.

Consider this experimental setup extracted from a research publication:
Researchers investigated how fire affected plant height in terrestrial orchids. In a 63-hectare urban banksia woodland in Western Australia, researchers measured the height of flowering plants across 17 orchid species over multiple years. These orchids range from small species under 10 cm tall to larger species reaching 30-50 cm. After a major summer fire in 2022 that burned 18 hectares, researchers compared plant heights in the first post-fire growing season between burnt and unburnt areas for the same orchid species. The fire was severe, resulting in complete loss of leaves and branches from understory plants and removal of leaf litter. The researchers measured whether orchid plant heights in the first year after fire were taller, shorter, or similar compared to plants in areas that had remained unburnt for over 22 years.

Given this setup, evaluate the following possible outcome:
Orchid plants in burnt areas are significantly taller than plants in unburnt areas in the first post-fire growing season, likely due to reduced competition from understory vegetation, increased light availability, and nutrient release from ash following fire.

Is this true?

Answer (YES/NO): NO